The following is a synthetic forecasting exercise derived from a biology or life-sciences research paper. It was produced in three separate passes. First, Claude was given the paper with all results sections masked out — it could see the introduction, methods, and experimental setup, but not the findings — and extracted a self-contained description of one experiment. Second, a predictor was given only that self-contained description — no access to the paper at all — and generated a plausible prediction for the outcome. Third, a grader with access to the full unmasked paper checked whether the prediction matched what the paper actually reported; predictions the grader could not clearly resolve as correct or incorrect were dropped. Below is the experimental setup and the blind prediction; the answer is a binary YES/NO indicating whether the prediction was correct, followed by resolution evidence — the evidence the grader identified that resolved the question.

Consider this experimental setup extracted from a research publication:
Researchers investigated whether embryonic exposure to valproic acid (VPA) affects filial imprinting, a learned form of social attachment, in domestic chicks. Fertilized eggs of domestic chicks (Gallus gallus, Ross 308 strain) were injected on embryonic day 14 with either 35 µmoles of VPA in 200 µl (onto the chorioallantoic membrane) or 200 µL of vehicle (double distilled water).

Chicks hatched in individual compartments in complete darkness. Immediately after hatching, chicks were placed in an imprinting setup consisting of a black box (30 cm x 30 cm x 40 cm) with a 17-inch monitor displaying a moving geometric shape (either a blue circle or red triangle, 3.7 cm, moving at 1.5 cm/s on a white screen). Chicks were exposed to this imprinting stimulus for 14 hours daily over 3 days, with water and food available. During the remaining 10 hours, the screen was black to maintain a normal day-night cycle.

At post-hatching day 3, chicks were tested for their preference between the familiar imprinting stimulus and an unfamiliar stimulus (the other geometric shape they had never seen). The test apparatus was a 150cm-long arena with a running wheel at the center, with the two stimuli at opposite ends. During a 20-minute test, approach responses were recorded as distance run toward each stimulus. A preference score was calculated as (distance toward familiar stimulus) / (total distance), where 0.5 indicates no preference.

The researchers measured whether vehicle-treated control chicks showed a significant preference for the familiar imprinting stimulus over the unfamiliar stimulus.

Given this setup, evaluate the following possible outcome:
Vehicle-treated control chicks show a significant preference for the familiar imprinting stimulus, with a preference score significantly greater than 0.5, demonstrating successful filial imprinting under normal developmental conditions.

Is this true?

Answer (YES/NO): YES